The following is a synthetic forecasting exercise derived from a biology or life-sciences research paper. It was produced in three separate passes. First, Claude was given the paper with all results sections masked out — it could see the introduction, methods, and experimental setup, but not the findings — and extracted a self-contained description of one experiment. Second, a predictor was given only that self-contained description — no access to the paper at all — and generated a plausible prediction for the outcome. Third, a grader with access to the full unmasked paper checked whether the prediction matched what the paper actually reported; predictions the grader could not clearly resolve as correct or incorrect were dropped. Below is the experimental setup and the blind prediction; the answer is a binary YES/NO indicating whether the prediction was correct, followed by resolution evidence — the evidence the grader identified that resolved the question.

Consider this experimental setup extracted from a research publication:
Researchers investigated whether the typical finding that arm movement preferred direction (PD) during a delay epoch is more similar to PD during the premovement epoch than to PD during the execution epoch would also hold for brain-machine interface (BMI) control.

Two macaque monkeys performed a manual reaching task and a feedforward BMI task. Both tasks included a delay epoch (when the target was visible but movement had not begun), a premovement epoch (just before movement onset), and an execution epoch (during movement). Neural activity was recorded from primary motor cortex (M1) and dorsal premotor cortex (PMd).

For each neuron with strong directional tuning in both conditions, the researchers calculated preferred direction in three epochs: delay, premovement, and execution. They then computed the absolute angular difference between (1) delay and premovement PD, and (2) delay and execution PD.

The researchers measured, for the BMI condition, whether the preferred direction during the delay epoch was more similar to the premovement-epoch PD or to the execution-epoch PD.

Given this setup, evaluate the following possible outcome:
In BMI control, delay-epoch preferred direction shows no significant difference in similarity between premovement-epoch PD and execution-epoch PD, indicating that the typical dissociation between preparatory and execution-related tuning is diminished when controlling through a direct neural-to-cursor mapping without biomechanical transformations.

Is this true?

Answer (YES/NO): NO